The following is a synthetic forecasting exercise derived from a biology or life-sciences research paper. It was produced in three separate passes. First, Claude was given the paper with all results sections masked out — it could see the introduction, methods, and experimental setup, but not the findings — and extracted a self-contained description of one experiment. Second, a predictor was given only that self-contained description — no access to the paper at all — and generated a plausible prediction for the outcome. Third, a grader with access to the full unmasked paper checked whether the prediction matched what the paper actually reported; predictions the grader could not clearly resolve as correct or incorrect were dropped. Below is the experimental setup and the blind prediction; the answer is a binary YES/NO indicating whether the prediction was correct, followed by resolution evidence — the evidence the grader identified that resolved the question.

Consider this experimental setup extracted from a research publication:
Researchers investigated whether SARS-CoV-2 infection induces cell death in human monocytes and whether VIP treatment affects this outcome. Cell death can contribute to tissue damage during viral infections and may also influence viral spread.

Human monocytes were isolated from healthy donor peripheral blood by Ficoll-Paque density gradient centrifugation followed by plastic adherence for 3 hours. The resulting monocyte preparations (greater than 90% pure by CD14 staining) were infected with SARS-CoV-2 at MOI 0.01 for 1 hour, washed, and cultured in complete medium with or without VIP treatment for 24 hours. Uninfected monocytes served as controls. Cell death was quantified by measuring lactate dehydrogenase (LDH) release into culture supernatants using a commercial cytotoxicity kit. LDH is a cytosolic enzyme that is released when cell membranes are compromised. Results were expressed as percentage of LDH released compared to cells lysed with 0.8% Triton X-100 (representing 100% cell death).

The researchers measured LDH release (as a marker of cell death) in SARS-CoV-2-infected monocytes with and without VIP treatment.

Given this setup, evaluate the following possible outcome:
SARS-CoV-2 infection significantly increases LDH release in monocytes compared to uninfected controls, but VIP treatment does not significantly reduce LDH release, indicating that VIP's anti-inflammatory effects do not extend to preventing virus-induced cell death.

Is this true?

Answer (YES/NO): NO